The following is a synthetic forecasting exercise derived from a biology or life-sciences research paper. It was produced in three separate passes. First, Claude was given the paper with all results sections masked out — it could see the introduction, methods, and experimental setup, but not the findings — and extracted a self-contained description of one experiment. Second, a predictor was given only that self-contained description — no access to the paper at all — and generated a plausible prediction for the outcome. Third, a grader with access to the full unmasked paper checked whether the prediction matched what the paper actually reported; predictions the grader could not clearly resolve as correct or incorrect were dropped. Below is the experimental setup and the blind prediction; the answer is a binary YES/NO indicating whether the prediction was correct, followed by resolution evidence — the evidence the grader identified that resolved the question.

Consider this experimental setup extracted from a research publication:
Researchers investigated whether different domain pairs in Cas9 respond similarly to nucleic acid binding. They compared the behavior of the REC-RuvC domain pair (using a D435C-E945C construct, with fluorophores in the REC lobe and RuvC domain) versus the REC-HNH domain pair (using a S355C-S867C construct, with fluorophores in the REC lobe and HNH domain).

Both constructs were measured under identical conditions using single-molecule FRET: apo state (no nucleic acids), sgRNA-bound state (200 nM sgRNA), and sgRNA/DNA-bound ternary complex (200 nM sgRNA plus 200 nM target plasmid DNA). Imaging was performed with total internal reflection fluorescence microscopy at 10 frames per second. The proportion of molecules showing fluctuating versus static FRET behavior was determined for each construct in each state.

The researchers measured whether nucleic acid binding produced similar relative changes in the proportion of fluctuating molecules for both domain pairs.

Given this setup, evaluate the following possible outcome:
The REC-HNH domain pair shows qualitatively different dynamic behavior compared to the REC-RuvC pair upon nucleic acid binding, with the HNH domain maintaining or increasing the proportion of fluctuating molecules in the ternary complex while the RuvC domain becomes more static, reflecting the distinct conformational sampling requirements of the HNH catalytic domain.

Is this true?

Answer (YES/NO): NO